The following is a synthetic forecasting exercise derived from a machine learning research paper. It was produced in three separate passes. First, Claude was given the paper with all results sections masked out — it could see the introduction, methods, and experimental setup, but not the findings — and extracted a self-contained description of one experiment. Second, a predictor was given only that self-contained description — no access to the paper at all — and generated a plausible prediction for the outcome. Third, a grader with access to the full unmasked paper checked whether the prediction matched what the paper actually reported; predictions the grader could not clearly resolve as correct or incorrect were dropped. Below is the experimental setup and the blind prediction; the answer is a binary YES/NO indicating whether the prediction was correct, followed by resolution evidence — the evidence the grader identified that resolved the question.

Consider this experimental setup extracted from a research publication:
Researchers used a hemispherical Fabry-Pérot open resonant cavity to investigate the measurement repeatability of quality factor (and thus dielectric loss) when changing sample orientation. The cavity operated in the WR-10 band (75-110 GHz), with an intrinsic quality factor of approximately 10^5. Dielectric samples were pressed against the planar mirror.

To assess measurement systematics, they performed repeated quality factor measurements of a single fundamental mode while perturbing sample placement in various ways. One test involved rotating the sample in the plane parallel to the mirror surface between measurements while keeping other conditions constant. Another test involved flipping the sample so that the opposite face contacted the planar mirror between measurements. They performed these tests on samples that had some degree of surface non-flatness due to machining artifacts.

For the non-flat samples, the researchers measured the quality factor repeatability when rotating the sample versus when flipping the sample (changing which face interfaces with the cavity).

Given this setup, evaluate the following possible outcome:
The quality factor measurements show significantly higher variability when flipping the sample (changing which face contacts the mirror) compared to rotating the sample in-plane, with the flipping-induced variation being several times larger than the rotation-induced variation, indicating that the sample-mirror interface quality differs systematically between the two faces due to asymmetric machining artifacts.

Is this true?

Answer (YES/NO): NO